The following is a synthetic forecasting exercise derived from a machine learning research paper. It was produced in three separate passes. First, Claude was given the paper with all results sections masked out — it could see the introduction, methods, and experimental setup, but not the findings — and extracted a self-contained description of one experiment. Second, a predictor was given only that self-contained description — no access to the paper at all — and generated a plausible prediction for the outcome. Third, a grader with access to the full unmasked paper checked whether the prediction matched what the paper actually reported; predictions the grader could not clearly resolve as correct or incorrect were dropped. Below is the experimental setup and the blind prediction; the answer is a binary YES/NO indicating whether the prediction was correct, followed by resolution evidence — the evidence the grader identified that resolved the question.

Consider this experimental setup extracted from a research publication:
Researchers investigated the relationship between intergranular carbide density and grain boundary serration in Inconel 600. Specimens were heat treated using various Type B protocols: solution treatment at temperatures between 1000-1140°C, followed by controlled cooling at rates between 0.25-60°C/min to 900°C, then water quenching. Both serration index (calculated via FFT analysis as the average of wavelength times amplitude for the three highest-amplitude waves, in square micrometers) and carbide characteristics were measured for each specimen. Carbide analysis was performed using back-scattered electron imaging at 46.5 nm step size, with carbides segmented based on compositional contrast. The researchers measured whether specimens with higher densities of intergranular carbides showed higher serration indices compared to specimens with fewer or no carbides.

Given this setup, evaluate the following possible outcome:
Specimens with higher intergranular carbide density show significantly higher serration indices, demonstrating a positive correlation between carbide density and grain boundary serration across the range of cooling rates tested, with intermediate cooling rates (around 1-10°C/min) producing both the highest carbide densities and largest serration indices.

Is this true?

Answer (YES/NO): NO